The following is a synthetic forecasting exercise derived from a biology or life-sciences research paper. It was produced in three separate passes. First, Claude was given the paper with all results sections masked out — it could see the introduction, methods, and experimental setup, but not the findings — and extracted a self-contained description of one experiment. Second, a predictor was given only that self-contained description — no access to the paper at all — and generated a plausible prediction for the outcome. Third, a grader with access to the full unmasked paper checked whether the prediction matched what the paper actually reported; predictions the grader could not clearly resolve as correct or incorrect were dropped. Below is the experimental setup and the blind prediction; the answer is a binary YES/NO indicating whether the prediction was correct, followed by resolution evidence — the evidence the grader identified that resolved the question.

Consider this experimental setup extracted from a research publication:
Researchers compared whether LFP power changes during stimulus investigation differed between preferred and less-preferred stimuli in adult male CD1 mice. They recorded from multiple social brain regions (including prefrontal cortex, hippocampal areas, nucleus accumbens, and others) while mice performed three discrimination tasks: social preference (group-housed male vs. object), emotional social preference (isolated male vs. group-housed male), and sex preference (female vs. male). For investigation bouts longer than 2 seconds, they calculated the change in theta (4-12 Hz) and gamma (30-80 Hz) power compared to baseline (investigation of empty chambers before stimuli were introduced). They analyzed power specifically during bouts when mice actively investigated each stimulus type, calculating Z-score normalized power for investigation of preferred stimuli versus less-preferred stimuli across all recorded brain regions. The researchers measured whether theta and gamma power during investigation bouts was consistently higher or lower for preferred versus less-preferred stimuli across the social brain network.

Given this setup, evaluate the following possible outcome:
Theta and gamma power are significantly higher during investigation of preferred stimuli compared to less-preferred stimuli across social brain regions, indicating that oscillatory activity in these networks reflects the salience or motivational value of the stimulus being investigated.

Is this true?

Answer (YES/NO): NO